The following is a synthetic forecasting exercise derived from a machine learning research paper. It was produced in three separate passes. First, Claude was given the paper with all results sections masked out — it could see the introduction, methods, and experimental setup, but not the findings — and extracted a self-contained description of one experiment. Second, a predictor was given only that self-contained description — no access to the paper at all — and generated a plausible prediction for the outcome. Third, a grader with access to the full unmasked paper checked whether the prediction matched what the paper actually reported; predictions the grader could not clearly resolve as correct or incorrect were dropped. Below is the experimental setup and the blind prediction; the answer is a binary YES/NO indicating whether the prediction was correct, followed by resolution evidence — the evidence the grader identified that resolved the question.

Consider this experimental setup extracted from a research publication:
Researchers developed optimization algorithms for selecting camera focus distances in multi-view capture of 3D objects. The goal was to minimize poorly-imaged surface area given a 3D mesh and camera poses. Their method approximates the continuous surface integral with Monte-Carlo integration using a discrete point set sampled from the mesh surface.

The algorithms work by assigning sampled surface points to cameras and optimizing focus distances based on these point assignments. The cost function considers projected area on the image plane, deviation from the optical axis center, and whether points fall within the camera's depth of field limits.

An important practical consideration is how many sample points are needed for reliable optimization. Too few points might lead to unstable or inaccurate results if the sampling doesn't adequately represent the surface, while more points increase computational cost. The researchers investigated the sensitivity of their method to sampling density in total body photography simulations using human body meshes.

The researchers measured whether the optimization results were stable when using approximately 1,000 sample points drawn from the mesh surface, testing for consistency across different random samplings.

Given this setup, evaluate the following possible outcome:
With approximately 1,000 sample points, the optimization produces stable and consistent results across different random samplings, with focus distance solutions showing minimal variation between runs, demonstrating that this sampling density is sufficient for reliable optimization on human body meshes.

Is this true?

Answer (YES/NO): YES